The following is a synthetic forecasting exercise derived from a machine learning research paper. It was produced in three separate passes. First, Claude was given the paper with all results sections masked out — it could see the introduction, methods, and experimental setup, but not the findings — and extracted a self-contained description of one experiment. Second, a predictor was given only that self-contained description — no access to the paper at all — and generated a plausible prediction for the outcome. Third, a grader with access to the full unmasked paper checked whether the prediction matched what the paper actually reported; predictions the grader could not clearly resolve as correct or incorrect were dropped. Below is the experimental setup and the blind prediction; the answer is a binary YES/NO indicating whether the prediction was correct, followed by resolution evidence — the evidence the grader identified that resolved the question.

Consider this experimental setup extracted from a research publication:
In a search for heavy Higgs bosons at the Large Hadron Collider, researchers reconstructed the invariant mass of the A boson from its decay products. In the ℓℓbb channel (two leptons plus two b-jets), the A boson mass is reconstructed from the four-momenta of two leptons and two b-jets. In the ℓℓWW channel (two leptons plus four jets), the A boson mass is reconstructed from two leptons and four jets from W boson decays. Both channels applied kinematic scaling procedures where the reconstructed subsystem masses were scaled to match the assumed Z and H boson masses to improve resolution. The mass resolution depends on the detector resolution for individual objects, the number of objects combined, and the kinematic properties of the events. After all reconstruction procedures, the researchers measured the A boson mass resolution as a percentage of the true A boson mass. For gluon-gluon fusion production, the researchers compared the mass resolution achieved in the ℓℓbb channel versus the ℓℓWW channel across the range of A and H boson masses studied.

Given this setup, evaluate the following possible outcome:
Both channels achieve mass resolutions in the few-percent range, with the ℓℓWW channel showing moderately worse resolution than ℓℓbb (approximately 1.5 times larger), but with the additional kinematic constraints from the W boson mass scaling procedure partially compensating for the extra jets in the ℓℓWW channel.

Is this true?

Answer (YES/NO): NO